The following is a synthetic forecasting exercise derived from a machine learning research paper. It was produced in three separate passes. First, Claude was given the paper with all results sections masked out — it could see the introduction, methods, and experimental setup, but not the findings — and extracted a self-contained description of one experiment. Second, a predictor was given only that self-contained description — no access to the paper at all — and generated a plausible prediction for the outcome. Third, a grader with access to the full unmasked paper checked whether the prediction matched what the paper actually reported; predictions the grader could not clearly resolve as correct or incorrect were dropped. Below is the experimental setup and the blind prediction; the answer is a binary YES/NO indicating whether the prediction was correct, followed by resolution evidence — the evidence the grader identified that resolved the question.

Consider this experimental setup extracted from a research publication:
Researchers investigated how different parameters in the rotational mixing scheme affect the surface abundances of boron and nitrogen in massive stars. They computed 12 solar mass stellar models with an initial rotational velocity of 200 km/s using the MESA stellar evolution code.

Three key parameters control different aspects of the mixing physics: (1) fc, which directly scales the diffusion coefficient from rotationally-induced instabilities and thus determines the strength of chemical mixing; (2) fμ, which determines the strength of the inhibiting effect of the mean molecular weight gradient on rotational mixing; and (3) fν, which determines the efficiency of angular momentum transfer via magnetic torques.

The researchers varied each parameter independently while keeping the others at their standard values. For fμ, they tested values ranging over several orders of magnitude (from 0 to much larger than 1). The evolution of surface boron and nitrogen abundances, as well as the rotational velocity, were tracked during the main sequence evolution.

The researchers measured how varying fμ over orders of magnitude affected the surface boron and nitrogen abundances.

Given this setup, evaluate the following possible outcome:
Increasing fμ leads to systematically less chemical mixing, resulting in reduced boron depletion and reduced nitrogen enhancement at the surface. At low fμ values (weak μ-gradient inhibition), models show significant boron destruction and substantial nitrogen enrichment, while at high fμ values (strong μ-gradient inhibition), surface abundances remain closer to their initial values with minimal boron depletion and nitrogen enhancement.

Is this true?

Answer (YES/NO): NO